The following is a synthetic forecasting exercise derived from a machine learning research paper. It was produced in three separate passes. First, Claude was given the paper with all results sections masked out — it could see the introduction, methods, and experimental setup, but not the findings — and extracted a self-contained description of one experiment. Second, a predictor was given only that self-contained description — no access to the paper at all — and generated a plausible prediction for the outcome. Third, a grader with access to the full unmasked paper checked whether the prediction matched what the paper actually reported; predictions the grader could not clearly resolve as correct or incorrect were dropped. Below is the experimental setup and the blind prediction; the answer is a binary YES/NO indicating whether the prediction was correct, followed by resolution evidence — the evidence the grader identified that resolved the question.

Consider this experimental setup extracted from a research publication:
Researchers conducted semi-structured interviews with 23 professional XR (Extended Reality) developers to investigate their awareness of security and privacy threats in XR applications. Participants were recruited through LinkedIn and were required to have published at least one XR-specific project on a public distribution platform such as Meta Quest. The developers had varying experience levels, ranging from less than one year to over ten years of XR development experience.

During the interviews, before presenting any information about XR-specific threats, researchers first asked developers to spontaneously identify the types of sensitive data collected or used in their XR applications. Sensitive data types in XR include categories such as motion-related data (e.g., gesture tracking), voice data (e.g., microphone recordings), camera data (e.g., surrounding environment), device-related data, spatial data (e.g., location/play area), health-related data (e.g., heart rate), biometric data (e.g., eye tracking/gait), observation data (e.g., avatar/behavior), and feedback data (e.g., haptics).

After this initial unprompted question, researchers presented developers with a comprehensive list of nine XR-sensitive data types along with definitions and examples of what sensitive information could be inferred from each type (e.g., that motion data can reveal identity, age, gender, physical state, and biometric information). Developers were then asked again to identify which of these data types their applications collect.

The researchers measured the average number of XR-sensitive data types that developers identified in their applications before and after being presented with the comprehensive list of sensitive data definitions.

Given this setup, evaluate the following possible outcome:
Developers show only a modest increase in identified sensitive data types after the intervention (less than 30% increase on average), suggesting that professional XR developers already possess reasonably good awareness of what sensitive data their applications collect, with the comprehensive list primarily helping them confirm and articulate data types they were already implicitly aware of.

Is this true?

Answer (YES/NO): NO